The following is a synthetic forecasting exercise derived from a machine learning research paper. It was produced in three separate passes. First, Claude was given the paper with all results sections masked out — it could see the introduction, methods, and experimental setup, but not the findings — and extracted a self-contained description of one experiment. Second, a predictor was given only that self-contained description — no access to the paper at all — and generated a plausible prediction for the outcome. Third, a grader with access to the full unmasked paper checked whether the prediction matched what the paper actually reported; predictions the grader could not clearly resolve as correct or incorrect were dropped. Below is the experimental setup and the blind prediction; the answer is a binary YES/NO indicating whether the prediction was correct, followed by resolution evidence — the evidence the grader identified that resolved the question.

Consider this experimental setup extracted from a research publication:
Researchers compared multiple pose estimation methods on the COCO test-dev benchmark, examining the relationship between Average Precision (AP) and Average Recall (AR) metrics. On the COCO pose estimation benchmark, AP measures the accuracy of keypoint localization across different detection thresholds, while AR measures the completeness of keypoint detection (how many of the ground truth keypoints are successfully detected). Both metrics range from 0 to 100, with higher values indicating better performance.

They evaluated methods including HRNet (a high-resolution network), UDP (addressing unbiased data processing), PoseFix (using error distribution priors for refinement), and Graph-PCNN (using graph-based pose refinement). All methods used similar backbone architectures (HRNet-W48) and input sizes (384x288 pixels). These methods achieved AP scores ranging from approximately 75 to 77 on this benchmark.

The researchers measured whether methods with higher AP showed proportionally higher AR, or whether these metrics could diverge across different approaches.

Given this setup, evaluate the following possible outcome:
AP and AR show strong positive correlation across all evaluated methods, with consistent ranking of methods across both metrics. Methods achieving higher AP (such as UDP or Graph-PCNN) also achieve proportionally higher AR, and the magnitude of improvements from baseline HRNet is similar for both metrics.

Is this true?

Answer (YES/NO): NO